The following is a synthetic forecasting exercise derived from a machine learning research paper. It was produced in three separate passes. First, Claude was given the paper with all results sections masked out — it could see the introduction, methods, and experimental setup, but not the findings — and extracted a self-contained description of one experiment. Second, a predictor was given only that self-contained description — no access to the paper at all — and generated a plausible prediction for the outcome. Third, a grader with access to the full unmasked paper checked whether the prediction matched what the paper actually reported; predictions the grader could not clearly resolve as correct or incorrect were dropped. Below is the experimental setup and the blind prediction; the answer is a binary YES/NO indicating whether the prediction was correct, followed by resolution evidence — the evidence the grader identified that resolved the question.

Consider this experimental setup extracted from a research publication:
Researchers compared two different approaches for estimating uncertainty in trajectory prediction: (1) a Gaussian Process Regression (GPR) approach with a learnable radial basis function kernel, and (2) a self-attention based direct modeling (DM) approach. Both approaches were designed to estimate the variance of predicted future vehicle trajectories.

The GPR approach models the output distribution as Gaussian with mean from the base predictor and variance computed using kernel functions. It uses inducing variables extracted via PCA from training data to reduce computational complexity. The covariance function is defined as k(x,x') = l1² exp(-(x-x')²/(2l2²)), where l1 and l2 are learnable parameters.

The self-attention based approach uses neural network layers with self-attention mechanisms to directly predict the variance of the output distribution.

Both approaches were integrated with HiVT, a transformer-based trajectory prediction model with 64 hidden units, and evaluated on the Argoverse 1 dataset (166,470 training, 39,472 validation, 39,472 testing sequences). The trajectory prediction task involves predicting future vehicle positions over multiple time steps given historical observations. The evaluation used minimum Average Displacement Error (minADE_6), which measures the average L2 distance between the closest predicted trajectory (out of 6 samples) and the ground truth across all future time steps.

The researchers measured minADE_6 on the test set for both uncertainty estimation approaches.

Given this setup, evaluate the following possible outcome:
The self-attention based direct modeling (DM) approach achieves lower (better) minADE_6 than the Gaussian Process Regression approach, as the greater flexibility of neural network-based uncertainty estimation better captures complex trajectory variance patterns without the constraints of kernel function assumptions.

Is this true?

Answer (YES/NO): NO